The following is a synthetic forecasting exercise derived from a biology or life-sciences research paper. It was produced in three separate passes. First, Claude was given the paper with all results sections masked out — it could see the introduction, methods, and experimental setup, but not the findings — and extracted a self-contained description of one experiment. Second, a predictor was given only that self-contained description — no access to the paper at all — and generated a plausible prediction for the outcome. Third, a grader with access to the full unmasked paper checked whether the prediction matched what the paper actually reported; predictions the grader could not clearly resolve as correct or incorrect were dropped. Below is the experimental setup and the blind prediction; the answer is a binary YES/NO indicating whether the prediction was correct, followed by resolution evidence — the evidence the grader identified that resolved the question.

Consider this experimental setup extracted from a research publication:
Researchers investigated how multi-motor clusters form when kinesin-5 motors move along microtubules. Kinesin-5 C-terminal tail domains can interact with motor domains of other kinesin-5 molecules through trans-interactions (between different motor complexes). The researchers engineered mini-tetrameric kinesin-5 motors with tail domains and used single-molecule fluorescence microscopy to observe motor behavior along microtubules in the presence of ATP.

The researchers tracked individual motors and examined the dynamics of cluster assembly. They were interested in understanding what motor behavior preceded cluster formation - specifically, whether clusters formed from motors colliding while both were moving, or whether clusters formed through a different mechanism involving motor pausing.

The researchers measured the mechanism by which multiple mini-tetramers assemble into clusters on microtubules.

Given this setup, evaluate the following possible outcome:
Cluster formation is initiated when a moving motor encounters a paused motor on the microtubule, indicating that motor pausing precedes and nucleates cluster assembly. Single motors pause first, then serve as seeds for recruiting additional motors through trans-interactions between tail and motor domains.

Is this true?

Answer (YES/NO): YES